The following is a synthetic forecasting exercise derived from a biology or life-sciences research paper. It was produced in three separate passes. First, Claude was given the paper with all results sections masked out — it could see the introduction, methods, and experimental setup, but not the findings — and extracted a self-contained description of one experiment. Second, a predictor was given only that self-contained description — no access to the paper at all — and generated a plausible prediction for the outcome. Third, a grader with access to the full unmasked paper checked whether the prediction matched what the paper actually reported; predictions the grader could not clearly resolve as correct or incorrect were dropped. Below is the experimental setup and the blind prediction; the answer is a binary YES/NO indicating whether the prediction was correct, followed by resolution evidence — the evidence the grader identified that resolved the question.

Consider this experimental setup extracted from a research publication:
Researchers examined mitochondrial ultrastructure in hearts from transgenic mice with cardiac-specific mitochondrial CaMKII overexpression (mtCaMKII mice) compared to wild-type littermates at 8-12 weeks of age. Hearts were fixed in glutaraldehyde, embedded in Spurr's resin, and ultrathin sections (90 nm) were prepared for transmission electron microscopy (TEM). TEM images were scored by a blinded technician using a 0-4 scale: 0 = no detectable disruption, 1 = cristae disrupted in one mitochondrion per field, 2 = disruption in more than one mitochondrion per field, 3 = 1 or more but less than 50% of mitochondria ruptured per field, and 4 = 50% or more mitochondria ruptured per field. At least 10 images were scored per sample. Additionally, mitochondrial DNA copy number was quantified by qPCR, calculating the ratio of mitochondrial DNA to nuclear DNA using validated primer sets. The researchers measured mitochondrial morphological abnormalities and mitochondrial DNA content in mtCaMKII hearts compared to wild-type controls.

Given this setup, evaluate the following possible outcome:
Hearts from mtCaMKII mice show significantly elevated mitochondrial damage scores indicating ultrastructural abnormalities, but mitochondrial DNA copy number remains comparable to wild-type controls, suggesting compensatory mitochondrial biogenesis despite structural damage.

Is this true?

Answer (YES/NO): NO